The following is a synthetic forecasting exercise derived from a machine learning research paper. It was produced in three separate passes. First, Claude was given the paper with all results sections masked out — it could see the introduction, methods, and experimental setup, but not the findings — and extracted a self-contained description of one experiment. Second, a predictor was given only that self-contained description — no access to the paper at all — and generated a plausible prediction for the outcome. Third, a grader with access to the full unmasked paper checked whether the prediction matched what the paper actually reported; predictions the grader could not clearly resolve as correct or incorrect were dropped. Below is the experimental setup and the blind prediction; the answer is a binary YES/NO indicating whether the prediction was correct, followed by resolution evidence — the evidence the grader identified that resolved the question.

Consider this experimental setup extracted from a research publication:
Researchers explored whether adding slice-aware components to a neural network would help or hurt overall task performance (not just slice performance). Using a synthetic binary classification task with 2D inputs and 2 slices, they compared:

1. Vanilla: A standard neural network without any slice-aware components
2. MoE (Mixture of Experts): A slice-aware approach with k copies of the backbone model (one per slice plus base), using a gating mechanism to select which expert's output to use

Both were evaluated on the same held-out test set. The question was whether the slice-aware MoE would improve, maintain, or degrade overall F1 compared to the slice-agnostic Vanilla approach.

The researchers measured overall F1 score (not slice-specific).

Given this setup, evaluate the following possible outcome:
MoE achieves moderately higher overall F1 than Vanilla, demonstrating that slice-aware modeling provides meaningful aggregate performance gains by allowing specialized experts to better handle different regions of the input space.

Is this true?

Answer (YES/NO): YES